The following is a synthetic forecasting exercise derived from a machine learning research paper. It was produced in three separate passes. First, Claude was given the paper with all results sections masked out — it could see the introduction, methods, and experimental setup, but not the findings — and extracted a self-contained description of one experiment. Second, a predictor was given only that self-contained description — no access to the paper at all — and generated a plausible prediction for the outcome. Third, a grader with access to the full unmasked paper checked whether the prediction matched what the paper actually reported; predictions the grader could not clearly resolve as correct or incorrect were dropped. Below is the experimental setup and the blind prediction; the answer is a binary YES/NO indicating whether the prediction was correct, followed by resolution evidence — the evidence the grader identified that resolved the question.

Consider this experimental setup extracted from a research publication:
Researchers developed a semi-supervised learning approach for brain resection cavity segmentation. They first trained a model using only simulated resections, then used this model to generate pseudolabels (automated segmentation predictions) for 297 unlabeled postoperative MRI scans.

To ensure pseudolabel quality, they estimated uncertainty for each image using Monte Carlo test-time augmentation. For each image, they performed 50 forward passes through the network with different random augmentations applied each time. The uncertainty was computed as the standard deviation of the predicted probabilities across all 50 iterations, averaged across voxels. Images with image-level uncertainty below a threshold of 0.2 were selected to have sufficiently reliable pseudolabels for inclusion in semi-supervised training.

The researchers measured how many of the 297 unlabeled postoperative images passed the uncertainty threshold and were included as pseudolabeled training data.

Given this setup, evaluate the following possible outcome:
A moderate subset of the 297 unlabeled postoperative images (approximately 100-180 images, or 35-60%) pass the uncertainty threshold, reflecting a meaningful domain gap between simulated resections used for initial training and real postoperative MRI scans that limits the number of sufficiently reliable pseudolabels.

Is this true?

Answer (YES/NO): NO